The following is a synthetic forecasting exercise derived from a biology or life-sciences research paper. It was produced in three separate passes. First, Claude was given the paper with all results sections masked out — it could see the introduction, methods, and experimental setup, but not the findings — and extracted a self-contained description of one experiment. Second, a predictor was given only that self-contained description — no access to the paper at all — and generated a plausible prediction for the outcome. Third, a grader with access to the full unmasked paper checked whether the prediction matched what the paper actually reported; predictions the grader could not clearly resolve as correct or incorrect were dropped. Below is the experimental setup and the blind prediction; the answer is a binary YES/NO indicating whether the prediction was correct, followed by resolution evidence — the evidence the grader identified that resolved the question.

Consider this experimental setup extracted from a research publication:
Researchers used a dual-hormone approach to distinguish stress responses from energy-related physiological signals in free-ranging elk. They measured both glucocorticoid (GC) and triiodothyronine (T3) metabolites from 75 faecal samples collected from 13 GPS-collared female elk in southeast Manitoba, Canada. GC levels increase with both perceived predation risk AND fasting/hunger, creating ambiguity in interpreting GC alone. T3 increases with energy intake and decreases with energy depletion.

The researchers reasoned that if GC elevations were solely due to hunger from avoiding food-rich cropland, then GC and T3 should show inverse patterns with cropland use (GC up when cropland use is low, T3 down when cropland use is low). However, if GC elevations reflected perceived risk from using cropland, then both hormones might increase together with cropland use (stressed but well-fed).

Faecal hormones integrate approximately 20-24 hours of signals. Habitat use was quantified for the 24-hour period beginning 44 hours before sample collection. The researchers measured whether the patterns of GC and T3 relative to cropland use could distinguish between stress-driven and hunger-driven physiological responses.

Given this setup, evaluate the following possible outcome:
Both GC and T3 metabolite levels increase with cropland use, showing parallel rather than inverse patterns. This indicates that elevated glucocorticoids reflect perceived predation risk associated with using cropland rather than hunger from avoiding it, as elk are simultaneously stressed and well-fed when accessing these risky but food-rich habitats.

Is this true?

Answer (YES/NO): NO